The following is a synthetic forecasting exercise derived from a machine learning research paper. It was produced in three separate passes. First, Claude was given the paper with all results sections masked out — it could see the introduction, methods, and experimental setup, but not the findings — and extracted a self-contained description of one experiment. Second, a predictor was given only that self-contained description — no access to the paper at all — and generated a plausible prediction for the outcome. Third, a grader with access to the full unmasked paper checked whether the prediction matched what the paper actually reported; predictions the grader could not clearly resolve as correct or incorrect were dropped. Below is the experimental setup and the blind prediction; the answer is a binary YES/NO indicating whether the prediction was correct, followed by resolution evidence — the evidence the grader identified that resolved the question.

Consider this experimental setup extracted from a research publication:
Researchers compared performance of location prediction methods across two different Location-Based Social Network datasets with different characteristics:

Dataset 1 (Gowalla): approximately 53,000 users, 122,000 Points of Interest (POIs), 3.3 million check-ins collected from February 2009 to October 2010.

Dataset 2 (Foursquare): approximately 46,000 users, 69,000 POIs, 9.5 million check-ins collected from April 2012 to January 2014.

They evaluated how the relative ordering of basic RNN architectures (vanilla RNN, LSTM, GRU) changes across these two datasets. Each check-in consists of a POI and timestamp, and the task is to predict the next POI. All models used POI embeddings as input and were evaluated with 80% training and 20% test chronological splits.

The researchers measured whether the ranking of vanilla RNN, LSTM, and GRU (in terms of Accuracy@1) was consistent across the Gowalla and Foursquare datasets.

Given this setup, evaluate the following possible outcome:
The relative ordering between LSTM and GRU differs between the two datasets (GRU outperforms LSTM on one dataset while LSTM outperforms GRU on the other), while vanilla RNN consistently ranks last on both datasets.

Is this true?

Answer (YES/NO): NO